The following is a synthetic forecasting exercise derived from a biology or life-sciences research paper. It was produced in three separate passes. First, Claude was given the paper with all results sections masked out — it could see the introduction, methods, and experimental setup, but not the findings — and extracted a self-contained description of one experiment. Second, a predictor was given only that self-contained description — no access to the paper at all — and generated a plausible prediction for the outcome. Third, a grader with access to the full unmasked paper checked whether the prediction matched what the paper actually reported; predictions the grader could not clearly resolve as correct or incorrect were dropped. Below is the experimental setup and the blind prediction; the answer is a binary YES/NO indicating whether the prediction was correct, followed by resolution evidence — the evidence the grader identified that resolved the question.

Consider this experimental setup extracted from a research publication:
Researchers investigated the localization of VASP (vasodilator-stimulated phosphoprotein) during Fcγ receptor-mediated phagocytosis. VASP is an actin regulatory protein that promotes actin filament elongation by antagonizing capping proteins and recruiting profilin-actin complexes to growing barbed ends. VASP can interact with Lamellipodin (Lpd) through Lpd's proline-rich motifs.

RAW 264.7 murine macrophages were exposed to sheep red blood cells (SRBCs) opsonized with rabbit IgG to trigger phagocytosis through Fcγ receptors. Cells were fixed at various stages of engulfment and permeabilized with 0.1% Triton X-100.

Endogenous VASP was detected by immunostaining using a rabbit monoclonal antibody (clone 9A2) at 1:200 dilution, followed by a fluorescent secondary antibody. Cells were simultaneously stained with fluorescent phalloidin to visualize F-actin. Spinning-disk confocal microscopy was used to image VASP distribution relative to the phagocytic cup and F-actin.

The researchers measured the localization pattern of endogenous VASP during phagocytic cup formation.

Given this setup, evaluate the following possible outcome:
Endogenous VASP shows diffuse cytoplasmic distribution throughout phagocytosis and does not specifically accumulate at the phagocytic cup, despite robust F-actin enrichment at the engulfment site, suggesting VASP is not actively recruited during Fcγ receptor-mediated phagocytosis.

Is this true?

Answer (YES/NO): NO